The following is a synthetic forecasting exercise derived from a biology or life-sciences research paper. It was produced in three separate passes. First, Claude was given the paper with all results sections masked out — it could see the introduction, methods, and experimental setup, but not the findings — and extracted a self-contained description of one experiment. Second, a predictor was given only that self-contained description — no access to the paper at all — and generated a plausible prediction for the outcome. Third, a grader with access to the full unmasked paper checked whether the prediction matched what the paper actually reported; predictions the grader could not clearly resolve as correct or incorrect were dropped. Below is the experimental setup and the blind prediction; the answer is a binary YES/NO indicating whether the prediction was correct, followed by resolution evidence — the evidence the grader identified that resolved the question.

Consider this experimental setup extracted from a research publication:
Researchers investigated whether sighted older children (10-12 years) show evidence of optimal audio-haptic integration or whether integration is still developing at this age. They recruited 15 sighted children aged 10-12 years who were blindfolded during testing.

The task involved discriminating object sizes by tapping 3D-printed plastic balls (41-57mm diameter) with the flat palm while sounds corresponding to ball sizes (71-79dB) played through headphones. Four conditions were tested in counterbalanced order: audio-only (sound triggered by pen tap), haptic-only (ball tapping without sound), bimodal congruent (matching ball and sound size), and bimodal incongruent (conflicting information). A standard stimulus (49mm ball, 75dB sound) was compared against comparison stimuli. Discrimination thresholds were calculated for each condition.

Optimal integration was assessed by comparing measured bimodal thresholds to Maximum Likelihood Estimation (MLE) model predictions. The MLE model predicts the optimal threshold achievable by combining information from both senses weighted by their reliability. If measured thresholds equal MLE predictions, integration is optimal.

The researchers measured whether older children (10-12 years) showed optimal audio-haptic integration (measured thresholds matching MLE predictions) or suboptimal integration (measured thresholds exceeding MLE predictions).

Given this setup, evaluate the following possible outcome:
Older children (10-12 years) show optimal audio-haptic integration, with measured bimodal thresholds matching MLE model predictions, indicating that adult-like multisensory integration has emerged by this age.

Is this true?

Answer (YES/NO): NO